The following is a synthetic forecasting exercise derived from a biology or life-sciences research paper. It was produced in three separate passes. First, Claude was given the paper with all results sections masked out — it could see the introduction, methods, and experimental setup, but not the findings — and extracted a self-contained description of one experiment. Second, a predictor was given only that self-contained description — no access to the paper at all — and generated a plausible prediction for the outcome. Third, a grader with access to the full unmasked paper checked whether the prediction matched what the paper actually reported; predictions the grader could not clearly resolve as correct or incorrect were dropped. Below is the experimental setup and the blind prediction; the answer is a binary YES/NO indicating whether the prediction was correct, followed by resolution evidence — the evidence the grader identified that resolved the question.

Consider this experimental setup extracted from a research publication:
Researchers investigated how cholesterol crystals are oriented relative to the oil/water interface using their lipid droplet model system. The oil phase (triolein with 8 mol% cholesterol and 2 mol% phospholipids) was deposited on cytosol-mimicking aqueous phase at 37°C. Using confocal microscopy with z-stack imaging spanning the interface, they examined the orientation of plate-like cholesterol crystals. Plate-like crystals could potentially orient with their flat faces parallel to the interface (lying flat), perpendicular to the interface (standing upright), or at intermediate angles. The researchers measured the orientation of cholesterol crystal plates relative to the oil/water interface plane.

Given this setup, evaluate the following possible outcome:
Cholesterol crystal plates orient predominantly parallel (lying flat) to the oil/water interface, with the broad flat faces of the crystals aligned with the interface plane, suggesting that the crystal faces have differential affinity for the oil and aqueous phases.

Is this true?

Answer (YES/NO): YES